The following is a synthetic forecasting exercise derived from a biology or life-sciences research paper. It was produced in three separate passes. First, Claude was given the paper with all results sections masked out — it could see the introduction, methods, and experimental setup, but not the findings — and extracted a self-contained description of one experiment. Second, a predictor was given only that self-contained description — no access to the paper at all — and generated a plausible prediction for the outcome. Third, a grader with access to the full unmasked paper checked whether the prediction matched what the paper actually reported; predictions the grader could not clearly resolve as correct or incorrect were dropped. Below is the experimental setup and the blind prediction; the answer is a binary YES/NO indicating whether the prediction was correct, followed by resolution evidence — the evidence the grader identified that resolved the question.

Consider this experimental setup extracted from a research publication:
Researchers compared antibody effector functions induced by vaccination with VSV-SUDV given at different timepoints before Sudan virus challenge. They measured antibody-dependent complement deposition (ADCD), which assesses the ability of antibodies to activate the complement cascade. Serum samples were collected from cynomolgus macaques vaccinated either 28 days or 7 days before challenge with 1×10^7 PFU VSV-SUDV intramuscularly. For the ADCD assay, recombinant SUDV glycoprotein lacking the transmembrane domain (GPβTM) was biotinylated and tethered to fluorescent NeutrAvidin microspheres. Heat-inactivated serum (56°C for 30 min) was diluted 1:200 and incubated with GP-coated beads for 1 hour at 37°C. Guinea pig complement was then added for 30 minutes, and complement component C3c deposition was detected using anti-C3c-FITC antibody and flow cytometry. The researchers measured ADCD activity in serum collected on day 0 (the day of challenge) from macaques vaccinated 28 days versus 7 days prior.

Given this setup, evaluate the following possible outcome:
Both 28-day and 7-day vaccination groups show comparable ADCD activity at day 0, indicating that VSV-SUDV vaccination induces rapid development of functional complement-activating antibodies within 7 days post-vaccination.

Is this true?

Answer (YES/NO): NO